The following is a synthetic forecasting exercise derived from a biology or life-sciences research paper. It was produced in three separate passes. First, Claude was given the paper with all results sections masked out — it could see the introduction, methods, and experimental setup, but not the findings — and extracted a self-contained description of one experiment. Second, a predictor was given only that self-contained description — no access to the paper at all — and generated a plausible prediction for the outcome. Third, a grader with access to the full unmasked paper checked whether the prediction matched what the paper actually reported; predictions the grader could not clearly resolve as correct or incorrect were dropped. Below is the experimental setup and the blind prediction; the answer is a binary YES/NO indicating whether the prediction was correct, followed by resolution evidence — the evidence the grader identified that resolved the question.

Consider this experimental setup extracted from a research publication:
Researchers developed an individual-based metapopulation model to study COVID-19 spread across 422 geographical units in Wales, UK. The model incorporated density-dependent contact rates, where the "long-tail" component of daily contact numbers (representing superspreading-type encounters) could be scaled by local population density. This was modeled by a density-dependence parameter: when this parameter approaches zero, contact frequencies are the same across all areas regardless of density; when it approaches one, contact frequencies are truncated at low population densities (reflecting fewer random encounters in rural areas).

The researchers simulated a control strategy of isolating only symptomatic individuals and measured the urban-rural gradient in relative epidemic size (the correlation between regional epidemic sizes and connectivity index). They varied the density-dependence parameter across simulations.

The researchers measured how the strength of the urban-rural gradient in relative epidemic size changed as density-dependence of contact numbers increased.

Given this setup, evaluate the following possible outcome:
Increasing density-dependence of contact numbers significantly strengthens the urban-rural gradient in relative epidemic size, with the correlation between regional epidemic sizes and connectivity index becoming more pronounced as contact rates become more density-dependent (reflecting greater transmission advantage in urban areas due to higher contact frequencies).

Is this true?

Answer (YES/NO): YES